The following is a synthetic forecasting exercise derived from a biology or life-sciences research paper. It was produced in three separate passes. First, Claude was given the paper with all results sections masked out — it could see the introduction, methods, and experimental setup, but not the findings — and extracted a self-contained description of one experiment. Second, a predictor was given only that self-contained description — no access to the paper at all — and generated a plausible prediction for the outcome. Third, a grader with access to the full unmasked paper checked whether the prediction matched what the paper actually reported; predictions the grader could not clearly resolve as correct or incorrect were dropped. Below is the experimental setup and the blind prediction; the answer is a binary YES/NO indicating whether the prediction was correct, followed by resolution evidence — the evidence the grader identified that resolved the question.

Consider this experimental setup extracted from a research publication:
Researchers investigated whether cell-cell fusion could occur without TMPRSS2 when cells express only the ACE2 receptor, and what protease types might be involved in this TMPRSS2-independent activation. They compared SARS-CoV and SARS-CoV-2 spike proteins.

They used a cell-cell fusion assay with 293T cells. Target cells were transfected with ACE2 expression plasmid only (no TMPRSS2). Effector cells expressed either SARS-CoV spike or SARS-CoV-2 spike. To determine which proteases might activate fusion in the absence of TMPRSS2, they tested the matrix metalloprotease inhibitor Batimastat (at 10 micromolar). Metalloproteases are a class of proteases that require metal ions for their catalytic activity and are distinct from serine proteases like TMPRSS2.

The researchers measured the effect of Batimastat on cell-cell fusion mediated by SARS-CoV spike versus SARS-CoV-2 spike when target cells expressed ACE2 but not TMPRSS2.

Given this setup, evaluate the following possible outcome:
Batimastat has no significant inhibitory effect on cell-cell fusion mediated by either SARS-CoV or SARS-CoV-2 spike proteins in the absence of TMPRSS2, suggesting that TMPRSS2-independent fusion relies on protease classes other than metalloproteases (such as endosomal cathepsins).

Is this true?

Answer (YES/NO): NO